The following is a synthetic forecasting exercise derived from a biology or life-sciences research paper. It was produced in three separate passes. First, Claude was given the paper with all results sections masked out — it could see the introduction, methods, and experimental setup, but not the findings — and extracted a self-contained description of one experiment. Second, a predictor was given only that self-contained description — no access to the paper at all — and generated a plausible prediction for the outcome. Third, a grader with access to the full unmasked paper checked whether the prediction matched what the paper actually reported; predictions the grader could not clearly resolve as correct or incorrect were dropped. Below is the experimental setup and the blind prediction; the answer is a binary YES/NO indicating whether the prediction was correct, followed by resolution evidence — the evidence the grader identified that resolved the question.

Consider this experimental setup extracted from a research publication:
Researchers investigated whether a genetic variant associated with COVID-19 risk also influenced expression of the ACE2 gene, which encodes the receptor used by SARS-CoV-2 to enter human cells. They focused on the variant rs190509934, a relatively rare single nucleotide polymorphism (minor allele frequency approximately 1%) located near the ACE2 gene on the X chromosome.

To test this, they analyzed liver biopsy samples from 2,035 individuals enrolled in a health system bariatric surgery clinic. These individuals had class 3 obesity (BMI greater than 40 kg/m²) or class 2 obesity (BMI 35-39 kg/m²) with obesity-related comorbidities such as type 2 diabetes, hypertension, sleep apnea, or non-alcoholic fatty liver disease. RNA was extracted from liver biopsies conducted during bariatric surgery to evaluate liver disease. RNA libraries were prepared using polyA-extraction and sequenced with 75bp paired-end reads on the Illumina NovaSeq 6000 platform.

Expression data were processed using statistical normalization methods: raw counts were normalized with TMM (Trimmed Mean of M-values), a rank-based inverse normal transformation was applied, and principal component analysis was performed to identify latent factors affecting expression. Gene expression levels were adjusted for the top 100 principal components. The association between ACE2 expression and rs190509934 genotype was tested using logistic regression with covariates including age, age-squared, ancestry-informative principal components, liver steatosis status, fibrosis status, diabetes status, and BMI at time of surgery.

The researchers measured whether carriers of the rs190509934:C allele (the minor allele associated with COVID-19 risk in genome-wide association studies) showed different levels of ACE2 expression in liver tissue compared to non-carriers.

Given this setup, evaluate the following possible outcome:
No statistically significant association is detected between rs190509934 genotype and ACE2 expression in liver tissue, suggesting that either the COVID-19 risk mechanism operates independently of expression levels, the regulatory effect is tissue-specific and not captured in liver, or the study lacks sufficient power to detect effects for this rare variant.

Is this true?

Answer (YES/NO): NO